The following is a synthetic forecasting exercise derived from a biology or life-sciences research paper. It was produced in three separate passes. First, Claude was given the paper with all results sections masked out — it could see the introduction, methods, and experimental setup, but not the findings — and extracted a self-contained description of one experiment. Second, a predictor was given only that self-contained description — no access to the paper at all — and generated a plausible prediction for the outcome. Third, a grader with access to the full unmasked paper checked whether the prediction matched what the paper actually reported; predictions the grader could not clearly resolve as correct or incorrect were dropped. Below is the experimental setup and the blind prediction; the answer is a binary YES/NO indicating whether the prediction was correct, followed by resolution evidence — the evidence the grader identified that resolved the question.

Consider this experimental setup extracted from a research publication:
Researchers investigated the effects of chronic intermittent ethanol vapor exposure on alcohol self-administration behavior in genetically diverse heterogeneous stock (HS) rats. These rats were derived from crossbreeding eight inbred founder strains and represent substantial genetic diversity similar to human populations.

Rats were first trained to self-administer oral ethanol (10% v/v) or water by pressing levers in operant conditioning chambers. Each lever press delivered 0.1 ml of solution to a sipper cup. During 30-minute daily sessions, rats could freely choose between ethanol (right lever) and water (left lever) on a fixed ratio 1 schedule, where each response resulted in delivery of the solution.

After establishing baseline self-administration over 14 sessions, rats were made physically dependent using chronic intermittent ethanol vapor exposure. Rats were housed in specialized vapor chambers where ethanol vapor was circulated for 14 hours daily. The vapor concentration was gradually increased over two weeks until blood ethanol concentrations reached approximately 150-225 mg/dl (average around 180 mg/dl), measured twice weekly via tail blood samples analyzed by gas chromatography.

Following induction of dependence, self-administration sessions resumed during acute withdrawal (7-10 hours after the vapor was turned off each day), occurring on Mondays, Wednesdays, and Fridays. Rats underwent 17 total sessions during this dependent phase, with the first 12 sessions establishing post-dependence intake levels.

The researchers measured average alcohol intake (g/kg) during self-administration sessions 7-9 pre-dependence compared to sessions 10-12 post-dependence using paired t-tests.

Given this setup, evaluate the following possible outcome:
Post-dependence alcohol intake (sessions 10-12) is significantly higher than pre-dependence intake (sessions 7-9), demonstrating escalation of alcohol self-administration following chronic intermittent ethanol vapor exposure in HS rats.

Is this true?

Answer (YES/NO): YES